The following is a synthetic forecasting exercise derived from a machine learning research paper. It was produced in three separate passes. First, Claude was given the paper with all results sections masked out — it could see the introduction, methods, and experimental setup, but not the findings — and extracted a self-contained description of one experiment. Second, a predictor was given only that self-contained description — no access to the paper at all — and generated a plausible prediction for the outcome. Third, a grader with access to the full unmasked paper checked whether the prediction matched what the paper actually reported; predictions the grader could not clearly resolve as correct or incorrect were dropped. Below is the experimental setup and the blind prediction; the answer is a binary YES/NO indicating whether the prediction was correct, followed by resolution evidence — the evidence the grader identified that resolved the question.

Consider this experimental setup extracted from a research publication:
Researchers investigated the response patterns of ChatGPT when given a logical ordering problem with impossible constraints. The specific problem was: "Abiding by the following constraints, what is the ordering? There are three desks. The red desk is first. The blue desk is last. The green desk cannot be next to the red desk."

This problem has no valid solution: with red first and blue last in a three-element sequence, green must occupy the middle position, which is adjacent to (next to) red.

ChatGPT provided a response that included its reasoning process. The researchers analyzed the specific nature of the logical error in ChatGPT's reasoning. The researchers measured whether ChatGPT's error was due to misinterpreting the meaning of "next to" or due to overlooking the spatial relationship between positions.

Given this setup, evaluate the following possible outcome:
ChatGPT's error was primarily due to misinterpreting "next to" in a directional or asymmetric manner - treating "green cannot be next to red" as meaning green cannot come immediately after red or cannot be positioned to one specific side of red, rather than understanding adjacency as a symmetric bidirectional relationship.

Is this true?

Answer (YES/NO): NO